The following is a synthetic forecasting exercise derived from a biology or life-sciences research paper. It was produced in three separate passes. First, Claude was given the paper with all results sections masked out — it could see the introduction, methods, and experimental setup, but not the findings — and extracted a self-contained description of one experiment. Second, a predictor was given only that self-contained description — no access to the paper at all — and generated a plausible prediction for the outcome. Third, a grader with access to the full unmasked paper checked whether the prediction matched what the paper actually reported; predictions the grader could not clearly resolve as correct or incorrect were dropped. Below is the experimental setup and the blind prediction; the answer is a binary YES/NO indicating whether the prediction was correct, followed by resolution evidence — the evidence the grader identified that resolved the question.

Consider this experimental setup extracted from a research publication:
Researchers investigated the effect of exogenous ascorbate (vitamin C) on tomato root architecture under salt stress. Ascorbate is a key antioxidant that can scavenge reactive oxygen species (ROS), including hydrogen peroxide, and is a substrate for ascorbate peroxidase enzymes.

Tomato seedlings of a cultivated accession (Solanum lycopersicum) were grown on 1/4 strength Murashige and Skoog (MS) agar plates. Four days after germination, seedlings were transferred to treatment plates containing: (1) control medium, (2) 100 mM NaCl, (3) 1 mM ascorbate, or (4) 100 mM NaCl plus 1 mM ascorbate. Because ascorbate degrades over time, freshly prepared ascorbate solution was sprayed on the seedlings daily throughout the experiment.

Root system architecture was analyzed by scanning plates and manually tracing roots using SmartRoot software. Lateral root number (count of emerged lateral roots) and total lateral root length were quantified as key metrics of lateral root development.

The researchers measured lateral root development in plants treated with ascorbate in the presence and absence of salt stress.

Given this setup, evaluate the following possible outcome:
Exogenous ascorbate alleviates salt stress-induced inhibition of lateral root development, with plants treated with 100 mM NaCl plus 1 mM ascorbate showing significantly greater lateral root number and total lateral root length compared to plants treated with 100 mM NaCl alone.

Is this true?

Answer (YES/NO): NO